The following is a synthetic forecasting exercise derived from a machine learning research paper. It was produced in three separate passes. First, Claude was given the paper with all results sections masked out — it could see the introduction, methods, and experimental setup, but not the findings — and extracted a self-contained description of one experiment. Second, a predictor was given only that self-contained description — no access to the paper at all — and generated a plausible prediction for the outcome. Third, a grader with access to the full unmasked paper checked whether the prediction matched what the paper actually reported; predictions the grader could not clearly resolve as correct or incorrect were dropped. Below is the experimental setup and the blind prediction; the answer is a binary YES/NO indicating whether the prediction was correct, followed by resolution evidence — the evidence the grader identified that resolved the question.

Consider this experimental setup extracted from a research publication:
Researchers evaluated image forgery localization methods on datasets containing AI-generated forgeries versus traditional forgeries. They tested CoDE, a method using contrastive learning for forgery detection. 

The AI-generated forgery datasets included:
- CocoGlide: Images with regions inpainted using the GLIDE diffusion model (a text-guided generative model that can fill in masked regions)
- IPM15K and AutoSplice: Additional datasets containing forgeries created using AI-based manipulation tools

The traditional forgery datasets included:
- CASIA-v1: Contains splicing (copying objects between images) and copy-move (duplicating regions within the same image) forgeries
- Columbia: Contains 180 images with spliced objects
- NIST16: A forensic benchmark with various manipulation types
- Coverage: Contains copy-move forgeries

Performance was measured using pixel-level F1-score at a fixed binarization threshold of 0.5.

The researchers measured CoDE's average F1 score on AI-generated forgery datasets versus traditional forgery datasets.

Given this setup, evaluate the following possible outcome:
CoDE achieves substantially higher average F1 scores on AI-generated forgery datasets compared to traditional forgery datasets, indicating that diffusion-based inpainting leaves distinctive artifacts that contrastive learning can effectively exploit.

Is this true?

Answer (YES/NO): NO